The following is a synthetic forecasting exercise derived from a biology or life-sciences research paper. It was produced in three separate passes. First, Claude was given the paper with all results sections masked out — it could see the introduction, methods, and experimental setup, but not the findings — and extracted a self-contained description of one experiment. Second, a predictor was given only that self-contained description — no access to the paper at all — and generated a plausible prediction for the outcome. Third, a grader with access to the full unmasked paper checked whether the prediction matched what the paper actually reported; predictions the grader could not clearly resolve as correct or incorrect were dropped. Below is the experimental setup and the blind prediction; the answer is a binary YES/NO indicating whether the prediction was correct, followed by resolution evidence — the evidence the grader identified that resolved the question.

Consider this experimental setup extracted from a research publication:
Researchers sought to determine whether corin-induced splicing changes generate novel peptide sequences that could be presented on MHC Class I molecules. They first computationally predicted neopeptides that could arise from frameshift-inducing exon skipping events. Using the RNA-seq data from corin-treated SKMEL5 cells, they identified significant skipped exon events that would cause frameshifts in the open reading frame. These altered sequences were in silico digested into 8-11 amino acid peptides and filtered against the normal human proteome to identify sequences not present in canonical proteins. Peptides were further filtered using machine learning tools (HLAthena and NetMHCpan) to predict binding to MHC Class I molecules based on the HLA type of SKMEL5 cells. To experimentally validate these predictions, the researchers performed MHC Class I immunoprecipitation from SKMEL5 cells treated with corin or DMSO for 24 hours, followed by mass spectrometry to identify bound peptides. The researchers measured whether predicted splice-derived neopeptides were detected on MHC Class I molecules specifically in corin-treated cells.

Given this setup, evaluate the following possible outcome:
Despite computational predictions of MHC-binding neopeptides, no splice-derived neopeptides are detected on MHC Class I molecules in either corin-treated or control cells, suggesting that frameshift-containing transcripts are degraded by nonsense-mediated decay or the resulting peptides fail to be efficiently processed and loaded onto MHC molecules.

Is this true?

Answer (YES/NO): NO